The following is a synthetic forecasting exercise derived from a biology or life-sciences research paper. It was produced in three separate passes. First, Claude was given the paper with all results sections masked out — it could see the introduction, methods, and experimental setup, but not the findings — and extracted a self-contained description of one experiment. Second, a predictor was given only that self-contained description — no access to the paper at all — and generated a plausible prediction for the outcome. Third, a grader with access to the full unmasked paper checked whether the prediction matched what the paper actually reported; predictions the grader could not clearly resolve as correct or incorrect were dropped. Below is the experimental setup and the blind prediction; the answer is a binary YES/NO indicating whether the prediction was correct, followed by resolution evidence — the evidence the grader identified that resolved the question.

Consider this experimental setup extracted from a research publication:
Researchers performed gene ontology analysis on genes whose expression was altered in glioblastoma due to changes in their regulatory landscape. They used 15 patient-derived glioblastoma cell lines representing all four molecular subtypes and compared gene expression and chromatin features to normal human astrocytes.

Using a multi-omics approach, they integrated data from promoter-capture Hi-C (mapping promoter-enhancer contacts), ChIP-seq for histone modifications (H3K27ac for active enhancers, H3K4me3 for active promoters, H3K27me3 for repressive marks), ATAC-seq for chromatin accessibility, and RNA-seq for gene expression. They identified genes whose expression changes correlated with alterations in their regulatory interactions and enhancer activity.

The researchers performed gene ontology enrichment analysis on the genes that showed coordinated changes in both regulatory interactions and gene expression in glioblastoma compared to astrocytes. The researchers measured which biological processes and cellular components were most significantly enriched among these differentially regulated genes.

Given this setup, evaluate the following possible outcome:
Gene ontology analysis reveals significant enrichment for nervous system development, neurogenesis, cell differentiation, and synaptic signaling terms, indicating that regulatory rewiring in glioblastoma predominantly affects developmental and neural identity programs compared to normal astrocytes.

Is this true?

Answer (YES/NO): NO